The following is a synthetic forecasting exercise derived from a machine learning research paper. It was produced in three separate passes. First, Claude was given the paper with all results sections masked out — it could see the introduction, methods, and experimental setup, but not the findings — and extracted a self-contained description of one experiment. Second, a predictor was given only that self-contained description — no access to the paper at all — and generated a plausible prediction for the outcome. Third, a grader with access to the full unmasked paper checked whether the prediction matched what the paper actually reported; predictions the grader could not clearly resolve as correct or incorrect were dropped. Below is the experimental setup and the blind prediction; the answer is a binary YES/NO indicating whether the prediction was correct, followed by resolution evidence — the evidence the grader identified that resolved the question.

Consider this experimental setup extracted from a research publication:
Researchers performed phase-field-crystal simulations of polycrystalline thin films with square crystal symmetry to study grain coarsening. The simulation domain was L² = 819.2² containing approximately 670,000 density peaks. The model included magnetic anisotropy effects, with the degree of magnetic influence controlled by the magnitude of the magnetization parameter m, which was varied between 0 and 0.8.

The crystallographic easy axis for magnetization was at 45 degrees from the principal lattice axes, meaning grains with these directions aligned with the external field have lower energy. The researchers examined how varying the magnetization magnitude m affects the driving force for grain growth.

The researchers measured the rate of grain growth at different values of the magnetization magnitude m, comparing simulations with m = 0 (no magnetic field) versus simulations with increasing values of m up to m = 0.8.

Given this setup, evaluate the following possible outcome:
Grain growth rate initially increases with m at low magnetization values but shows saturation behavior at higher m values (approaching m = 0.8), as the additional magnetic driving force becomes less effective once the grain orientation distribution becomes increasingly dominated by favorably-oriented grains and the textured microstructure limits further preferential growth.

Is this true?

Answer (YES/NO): YES